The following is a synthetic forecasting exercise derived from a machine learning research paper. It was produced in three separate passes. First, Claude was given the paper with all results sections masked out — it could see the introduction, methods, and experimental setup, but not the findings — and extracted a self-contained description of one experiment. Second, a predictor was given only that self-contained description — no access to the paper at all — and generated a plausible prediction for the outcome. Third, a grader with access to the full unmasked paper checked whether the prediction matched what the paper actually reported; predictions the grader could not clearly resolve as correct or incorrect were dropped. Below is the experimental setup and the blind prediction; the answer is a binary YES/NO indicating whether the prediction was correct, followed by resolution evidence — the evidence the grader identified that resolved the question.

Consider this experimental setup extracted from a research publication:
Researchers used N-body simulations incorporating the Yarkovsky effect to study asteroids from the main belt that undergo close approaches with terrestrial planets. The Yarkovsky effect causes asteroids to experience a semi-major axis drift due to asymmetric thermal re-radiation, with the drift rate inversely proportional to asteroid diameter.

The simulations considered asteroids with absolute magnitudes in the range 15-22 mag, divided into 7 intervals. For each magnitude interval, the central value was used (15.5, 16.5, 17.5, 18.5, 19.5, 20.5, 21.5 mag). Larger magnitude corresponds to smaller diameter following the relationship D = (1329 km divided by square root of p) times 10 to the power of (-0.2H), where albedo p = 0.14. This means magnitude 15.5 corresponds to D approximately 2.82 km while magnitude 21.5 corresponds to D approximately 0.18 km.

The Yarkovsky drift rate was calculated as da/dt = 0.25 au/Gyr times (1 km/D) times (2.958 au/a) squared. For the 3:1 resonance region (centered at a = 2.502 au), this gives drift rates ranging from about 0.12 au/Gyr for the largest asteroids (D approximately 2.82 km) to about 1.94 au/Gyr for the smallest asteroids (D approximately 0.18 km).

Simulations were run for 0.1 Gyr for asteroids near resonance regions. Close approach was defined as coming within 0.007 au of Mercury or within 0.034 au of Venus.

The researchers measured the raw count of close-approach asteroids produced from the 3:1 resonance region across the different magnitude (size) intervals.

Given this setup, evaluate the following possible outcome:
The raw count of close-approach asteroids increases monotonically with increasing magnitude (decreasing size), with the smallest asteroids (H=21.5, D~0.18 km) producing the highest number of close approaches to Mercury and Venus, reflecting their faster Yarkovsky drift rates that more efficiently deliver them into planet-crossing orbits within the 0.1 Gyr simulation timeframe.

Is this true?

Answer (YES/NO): NO